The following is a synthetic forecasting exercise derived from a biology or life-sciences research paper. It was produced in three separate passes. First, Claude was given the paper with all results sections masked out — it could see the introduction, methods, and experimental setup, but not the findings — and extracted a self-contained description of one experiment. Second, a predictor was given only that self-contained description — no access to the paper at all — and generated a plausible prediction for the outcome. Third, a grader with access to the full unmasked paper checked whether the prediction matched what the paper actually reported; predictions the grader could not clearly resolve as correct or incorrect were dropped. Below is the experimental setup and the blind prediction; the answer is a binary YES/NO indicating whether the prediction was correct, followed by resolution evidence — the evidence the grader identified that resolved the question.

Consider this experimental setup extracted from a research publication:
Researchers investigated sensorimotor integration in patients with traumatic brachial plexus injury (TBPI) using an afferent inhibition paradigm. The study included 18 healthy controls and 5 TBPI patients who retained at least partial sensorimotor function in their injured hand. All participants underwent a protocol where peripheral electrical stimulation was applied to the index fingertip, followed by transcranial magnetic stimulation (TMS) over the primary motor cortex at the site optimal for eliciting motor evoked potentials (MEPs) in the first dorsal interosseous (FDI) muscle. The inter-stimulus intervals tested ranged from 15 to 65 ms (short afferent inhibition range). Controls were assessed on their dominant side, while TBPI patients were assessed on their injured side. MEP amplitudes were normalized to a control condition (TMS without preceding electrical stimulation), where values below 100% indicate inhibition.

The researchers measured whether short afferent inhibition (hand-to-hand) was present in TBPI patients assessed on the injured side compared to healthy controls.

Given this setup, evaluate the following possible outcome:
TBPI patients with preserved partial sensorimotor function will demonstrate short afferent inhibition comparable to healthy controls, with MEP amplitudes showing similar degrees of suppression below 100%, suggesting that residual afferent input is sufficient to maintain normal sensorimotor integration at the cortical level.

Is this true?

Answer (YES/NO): YES